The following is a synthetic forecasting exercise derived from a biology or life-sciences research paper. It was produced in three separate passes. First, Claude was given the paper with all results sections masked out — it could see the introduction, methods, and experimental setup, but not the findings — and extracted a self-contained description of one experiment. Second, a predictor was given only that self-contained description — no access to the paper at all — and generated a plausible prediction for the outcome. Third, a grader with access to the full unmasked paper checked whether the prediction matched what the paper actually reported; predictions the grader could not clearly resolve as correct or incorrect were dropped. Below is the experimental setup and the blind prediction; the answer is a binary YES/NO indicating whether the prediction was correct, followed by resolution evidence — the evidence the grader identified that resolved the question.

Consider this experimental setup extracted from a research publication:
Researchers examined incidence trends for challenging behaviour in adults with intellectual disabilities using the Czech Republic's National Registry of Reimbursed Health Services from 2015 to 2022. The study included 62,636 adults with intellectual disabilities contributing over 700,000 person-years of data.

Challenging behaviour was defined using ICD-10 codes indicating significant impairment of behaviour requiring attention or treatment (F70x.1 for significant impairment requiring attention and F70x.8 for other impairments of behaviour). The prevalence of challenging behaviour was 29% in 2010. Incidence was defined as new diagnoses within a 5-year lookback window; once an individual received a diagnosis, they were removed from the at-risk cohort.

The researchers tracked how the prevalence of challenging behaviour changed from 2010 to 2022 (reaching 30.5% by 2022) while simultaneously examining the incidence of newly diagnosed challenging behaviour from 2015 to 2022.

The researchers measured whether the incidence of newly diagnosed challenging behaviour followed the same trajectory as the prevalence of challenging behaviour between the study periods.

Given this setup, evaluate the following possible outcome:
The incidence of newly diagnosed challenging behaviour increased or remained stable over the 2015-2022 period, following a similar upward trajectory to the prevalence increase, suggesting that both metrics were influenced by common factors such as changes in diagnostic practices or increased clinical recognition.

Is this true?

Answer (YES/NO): NO